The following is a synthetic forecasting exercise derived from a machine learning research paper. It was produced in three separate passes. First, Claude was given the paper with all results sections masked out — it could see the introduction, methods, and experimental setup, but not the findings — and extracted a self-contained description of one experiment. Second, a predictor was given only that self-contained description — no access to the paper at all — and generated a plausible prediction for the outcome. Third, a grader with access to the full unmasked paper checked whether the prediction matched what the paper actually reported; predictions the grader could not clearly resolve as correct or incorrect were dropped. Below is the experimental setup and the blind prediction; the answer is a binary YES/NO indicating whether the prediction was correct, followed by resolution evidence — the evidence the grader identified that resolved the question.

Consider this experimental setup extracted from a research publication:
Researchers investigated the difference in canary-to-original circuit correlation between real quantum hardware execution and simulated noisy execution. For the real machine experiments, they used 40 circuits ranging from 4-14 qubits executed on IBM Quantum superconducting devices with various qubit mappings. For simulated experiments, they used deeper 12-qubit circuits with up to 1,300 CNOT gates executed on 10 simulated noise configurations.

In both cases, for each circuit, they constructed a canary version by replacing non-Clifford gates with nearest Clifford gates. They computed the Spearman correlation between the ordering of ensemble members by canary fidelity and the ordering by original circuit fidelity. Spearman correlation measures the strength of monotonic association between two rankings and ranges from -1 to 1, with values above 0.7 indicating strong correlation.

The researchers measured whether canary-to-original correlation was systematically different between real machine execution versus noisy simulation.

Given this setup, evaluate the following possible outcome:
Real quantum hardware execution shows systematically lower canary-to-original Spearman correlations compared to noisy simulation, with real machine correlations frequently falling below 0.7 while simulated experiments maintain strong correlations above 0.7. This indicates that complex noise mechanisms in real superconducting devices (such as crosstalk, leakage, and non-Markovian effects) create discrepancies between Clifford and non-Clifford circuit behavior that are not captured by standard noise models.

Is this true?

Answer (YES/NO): NO